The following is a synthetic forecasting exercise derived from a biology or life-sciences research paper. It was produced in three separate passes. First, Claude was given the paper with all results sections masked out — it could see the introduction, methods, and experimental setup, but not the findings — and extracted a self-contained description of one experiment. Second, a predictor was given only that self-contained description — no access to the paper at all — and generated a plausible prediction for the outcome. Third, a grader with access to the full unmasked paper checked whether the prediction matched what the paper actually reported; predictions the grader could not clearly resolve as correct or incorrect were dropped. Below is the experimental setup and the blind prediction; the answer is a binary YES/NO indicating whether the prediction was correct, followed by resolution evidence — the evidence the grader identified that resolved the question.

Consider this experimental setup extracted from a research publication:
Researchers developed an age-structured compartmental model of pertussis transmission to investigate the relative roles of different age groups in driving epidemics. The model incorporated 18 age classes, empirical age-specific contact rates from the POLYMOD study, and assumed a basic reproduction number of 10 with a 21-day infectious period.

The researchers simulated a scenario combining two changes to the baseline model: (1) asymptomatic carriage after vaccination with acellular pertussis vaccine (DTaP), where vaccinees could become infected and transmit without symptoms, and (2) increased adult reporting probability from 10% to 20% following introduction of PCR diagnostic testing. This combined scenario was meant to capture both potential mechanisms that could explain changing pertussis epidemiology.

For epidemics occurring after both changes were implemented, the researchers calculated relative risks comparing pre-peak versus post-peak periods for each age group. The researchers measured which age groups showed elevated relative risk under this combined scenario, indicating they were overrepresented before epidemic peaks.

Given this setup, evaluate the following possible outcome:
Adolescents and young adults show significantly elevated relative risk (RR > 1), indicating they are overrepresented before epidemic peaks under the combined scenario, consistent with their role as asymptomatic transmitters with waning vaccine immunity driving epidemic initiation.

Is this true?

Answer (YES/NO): NO